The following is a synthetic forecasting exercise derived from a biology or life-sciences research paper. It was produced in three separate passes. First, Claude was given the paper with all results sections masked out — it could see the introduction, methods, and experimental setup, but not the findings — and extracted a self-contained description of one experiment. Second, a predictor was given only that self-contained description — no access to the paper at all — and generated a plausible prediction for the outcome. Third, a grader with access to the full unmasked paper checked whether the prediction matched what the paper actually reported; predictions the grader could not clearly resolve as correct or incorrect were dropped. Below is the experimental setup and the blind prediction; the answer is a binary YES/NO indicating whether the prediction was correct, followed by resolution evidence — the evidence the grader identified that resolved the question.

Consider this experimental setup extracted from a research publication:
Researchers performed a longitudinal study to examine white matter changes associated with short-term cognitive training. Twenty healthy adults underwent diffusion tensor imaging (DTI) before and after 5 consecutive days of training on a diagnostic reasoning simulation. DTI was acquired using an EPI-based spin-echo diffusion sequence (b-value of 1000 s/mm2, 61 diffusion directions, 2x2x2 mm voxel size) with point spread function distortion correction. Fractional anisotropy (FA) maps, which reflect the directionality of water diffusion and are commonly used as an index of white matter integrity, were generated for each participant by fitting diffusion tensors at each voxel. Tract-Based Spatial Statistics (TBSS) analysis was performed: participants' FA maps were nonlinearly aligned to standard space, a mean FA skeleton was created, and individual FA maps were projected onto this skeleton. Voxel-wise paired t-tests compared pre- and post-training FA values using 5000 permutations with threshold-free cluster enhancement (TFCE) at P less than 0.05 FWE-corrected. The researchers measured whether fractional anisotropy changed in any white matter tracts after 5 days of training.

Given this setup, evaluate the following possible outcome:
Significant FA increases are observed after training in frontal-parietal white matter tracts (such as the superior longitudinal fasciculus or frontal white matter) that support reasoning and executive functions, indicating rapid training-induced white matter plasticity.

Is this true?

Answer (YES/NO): NO